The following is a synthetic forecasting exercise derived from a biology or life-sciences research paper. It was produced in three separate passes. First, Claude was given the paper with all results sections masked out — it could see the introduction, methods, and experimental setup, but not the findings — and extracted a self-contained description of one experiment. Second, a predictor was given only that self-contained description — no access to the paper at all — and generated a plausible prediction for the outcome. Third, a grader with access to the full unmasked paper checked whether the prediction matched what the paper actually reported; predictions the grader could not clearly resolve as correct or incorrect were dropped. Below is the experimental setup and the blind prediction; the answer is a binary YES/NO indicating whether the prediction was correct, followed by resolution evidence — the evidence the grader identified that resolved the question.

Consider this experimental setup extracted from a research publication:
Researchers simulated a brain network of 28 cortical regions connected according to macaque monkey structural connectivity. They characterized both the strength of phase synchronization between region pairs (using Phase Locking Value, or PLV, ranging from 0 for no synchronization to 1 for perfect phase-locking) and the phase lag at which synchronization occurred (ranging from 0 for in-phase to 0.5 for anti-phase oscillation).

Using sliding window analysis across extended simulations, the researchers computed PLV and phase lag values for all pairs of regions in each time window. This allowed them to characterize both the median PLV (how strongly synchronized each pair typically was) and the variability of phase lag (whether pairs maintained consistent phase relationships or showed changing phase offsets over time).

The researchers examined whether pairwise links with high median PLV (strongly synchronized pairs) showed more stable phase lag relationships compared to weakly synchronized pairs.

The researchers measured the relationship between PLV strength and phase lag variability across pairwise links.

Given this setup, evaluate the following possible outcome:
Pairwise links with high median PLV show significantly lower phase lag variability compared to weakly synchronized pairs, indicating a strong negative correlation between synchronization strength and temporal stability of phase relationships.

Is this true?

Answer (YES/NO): NO